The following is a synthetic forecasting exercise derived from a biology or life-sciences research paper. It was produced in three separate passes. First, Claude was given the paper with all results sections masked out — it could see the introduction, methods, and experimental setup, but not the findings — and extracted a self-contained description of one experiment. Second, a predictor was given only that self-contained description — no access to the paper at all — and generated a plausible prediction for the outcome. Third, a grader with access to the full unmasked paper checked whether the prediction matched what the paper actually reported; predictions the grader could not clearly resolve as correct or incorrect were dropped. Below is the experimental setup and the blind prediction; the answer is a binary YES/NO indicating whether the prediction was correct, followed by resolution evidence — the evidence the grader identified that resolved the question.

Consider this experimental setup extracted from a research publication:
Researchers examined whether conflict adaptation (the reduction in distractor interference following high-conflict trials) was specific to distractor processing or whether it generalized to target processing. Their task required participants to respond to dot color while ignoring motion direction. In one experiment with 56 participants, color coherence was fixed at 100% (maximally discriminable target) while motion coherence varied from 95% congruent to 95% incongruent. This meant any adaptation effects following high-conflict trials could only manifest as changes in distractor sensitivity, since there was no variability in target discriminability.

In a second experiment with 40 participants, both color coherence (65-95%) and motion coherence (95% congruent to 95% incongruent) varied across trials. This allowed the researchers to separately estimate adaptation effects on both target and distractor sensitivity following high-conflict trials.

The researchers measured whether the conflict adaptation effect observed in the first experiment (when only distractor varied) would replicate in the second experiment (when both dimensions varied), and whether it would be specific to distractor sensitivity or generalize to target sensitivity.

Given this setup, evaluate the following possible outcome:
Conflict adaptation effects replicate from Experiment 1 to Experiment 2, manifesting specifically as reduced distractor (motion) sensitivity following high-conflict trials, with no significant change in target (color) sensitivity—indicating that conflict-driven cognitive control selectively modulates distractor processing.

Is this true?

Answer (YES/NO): NO